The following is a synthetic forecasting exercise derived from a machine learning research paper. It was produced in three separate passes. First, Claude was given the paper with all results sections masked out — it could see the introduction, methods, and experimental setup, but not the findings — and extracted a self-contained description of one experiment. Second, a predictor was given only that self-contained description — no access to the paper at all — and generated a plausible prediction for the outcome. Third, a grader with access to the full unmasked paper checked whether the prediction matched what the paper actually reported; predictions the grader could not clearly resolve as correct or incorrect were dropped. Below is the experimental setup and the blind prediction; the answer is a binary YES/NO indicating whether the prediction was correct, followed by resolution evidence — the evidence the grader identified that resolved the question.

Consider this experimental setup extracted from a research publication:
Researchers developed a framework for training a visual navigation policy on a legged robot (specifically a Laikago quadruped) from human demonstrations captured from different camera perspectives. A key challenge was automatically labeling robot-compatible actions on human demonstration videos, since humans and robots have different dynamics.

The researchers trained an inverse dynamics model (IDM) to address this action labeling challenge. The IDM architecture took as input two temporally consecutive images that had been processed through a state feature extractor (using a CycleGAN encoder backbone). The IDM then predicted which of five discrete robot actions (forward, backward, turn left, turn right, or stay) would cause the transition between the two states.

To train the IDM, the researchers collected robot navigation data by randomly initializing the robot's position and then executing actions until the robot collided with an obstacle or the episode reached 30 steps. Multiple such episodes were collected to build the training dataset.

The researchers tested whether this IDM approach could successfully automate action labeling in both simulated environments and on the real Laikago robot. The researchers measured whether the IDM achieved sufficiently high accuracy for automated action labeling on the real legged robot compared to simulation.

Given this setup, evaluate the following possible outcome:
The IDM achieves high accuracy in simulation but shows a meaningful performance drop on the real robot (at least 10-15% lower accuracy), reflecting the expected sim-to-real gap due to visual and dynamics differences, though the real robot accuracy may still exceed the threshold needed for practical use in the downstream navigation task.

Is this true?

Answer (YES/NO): NO